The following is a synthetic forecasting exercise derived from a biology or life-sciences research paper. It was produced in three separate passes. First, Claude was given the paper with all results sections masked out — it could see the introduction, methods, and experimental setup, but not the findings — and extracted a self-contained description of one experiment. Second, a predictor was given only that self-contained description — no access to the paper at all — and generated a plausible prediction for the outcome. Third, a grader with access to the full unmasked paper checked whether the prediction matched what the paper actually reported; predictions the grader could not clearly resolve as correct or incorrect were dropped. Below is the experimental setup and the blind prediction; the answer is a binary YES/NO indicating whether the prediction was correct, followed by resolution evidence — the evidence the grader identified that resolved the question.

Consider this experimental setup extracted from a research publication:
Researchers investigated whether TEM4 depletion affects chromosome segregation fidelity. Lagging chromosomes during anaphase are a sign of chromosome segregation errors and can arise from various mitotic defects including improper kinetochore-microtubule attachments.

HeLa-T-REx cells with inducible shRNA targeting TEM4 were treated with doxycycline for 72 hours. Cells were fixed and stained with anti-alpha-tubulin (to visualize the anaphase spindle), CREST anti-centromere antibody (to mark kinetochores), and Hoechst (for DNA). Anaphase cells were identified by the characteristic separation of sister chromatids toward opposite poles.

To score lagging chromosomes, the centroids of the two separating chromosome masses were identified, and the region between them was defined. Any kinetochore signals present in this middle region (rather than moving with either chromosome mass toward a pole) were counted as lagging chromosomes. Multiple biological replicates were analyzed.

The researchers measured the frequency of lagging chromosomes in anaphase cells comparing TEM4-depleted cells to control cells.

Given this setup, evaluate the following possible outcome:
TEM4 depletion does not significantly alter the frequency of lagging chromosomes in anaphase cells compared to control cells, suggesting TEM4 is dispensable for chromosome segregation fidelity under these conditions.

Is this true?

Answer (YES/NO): NO